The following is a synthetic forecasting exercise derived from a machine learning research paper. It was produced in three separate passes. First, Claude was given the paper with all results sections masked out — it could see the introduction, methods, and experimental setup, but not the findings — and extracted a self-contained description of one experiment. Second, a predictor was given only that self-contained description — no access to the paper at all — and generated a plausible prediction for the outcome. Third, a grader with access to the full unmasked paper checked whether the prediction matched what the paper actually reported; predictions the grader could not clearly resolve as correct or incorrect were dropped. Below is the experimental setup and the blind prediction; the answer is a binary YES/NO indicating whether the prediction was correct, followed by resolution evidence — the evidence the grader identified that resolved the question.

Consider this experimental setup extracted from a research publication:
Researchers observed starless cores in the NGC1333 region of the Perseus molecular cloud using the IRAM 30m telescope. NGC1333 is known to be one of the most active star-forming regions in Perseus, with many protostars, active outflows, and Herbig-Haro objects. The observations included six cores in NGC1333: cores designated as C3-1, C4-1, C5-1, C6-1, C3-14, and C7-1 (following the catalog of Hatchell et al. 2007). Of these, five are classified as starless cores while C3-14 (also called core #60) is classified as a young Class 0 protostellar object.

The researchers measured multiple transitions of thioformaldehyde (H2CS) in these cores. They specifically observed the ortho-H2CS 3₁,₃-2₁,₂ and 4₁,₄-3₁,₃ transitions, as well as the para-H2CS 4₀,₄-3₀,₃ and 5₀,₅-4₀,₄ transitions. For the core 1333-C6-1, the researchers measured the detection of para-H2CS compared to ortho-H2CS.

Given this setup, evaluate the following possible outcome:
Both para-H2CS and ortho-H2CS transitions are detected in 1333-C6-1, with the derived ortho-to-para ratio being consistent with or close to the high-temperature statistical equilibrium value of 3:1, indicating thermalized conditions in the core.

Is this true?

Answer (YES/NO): NO